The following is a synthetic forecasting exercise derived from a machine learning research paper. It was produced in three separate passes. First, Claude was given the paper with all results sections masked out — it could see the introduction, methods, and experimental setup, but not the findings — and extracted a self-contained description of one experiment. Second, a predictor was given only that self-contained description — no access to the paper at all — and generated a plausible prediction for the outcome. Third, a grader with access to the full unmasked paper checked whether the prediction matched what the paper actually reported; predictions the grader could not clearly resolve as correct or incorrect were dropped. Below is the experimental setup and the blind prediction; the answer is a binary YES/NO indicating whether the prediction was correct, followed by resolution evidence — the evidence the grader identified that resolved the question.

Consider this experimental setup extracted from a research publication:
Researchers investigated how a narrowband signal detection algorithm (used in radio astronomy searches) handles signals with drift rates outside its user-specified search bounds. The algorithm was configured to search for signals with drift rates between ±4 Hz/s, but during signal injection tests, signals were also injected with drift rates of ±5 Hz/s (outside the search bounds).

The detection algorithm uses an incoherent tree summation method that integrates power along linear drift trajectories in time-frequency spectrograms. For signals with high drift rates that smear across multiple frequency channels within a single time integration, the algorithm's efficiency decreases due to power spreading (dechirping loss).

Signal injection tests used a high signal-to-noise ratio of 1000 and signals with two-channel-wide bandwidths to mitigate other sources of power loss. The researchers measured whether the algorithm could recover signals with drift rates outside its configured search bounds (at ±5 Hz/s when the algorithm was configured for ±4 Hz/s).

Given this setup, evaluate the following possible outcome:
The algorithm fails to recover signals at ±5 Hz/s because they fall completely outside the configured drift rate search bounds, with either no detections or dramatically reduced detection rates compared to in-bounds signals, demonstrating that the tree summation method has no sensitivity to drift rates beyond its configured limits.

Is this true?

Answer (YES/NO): NO